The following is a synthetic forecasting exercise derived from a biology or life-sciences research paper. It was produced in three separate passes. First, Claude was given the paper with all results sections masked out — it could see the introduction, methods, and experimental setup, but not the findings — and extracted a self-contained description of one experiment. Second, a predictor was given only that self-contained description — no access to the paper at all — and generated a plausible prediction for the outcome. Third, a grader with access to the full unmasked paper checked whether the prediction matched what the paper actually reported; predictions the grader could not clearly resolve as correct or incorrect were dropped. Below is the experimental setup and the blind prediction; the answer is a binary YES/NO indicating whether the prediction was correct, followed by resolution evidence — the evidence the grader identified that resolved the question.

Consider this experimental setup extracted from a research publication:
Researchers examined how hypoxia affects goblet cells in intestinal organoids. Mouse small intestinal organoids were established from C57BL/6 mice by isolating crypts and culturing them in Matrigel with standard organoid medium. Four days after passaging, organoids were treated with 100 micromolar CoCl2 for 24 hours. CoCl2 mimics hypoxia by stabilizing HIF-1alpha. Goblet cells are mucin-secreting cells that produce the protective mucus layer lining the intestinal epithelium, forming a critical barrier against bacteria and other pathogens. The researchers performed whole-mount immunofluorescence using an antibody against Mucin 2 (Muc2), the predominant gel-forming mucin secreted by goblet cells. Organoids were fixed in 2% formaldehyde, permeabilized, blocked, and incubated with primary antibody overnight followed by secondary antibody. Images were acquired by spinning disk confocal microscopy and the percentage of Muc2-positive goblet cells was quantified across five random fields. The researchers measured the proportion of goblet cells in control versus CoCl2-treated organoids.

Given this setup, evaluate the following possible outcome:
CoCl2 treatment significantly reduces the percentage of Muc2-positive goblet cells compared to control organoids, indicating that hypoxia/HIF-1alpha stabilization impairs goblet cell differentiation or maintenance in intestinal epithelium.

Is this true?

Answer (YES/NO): NO